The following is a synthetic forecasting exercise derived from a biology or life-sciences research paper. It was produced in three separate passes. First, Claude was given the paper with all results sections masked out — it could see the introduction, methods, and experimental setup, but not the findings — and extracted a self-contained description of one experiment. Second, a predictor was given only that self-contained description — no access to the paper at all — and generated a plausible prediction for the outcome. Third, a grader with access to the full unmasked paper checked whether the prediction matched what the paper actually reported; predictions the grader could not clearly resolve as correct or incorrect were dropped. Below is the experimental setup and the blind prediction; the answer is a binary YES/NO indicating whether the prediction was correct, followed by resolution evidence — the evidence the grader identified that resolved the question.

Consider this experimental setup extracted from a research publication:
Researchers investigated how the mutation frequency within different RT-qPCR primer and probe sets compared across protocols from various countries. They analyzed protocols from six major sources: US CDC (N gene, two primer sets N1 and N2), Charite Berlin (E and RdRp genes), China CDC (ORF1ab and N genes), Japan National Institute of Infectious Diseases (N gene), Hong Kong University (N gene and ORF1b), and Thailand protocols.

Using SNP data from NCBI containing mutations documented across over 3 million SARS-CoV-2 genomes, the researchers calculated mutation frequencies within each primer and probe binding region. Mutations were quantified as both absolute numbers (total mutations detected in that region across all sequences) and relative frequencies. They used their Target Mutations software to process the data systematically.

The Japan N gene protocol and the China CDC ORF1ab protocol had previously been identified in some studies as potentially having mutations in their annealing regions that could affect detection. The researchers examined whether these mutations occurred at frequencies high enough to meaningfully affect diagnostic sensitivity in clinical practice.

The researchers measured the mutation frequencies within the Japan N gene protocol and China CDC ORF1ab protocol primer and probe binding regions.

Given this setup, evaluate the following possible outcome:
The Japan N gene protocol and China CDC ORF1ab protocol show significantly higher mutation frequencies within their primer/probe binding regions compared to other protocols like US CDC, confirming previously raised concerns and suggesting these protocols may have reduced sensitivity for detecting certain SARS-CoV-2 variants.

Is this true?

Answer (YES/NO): NO